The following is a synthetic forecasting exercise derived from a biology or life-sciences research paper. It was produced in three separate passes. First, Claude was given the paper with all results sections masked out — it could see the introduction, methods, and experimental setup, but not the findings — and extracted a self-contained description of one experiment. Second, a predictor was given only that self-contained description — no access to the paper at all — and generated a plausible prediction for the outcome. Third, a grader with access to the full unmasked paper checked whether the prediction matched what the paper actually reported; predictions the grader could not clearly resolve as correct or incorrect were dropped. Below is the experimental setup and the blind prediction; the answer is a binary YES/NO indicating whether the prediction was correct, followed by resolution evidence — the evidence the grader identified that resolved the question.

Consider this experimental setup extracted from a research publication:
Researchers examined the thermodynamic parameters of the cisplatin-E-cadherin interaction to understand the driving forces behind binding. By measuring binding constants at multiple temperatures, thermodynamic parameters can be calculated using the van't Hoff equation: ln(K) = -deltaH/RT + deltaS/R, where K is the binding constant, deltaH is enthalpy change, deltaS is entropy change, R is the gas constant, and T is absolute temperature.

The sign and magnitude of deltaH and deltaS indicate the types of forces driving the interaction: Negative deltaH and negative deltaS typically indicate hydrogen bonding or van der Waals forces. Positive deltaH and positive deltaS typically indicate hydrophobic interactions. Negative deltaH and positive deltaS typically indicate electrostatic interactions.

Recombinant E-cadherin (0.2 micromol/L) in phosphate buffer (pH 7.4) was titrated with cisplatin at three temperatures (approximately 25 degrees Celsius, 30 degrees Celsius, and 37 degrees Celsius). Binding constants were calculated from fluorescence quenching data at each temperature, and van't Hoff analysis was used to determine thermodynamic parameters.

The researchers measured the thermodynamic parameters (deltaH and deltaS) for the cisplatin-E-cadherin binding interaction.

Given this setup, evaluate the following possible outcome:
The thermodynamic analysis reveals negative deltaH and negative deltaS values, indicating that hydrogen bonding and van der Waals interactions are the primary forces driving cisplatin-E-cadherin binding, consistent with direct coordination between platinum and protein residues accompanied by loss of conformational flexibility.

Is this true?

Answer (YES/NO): YES